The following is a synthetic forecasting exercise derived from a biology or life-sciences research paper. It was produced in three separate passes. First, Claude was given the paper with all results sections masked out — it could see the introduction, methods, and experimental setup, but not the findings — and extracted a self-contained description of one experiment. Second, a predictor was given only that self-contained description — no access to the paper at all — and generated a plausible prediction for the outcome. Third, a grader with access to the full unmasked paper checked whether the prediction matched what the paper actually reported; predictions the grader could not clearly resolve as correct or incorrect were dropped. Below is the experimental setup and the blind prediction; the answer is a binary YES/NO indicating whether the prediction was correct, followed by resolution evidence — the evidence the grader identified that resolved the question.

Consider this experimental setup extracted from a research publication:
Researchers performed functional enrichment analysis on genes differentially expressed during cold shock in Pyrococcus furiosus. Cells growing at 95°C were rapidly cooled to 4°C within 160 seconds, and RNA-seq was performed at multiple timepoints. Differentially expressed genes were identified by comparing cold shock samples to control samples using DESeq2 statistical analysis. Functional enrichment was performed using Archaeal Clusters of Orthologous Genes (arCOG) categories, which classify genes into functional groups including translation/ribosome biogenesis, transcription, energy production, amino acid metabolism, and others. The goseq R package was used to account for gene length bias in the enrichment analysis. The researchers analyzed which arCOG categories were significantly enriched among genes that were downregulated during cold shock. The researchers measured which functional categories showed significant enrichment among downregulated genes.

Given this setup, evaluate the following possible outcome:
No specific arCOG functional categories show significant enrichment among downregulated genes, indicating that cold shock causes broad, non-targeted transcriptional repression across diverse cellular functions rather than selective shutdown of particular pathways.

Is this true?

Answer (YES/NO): NO